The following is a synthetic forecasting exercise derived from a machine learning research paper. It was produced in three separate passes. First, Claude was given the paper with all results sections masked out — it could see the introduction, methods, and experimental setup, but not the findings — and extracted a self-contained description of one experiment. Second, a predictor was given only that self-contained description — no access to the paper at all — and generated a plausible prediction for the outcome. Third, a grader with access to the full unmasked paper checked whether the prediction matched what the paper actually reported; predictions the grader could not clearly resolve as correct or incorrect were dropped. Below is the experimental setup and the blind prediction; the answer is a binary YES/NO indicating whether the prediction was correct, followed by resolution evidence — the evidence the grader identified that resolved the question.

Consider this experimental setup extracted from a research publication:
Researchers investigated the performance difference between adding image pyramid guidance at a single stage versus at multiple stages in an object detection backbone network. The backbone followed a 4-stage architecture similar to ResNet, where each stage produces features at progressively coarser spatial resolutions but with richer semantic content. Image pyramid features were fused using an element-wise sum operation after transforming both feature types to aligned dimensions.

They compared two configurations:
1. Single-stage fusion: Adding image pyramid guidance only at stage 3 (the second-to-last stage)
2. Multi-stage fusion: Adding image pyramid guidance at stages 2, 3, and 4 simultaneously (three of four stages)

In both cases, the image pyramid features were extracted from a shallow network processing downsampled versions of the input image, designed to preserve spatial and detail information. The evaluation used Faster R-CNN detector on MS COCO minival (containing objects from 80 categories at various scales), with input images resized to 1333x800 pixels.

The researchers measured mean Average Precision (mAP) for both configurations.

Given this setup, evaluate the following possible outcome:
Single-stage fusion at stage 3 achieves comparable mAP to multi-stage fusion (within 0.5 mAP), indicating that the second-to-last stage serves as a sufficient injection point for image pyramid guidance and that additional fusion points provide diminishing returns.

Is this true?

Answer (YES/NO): YES